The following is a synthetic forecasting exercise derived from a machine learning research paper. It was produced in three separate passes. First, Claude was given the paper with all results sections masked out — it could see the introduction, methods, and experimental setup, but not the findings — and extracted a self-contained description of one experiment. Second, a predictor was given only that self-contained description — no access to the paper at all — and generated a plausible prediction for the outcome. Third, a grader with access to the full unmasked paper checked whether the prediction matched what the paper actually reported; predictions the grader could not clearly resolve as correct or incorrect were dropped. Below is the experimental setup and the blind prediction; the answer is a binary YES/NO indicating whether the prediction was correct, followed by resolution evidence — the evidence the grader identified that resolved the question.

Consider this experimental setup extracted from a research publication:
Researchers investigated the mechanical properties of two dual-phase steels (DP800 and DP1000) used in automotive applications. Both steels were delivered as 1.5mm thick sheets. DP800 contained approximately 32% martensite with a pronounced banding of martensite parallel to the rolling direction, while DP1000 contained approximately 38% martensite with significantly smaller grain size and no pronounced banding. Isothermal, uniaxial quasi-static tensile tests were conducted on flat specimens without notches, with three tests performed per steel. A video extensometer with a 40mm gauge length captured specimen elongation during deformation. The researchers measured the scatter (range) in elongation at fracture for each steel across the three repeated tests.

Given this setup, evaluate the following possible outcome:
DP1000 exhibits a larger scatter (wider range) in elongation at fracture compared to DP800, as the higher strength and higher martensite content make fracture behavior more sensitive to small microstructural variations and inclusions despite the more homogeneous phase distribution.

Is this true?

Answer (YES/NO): NO